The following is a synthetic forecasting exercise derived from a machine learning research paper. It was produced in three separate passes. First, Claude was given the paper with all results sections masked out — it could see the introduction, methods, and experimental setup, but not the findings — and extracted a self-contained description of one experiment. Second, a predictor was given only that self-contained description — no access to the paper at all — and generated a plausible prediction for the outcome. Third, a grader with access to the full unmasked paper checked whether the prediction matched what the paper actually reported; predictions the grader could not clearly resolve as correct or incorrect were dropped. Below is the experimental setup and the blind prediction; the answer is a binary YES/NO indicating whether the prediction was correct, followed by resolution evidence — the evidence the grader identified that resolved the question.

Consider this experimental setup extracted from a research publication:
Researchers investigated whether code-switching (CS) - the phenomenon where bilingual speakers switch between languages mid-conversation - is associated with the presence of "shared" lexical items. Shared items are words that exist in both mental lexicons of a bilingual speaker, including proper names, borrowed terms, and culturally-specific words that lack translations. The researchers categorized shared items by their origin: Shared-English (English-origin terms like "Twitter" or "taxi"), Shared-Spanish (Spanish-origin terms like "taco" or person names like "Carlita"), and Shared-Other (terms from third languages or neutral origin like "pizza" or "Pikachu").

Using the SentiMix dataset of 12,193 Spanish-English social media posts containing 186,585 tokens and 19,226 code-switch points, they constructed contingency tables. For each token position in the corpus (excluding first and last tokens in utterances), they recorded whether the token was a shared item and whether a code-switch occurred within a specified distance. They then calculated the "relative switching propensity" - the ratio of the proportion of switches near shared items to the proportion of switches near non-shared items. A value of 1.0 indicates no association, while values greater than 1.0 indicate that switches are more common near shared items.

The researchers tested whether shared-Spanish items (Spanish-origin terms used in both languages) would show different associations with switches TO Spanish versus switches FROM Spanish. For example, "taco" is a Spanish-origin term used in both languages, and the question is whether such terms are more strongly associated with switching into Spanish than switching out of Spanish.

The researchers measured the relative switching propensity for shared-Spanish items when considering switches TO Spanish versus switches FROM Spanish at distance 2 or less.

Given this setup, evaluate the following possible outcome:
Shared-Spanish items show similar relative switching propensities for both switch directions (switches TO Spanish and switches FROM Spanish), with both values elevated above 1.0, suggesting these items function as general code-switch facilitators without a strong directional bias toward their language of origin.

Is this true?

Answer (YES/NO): YES